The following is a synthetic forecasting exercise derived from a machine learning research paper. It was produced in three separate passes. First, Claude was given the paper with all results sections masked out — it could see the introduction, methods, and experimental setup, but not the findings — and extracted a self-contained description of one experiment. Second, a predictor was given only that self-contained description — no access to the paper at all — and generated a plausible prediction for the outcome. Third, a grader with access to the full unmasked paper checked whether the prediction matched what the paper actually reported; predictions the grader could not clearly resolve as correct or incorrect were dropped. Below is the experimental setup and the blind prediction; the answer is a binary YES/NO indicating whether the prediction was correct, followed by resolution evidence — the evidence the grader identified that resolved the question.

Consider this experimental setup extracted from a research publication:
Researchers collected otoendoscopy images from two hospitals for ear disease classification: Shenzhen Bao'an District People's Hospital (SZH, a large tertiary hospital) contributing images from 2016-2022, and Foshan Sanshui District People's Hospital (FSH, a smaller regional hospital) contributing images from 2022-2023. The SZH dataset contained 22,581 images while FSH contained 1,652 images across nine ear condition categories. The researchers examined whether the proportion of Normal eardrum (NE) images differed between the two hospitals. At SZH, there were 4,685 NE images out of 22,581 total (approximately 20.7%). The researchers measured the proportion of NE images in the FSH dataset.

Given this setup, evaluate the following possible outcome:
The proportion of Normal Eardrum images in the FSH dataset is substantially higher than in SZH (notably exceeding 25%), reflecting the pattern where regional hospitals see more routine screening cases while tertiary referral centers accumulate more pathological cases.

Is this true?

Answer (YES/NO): YES